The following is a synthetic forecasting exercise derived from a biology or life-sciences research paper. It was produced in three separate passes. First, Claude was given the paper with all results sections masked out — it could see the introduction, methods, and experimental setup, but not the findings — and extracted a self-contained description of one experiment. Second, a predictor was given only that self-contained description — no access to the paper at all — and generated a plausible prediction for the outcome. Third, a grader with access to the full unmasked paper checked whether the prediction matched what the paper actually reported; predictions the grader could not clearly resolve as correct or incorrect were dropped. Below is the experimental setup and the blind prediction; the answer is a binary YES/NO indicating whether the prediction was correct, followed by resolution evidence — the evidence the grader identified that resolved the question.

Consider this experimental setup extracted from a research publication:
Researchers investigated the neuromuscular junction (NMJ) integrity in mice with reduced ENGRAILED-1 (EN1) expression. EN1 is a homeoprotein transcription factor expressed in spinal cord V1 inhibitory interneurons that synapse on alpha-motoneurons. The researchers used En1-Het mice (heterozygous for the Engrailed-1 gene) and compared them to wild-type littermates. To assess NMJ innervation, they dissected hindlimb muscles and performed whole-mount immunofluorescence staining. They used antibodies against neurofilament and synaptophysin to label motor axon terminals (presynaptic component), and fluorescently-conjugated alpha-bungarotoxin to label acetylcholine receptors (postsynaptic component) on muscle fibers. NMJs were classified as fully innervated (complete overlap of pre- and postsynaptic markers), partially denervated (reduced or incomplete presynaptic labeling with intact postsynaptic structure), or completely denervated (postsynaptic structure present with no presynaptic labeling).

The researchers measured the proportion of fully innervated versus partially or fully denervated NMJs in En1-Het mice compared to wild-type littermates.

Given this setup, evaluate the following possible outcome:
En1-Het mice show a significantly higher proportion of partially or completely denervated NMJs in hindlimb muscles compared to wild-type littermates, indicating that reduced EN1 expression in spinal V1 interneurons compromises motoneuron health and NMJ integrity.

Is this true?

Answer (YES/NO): YES